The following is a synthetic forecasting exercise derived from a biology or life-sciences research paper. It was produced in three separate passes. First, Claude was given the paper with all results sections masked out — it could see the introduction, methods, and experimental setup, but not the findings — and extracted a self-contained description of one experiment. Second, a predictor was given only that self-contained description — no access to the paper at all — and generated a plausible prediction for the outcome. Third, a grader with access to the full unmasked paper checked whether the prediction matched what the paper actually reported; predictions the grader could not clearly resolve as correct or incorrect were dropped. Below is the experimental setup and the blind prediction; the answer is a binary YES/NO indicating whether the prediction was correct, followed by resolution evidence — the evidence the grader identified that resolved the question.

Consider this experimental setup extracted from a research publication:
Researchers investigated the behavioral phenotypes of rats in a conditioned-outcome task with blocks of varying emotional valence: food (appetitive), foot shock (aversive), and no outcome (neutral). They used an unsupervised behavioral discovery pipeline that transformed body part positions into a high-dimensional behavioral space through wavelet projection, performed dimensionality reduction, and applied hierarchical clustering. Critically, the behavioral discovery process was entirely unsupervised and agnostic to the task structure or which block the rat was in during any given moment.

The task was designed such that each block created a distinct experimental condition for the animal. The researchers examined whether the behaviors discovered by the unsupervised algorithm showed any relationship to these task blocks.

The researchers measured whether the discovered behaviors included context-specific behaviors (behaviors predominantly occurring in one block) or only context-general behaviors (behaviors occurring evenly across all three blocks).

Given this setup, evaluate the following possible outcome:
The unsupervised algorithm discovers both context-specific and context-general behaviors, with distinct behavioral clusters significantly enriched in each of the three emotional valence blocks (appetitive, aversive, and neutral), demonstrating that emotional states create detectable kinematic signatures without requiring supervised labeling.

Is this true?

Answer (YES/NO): NO